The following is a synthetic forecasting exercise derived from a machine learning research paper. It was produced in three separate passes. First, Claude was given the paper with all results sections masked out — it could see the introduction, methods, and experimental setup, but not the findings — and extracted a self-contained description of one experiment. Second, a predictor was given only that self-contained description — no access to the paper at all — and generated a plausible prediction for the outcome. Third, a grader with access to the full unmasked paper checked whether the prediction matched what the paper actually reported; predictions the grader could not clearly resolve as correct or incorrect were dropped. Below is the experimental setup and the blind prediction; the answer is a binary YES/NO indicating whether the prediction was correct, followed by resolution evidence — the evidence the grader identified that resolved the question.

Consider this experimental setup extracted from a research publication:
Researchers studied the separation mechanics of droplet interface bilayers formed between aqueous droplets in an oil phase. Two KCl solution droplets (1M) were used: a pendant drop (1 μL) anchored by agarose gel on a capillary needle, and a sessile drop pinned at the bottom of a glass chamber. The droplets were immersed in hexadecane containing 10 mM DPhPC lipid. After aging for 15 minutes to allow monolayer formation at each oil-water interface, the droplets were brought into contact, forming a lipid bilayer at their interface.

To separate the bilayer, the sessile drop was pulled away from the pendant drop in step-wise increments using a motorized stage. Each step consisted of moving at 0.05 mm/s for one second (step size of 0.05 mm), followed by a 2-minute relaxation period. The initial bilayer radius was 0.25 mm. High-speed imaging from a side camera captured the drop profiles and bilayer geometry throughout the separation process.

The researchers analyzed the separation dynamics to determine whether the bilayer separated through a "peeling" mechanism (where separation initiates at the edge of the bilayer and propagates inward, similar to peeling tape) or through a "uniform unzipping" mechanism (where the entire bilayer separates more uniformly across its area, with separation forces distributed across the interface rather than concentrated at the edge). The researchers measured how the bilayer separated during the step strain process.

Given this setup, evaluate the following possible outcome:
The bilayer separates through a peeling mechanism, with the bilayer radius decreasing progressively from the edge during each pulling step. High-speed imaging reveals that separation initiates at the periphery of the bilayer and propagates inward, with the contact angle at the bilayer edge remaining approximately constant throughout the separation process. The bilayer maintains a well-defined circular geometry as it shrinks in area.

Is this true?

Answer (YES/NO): NO